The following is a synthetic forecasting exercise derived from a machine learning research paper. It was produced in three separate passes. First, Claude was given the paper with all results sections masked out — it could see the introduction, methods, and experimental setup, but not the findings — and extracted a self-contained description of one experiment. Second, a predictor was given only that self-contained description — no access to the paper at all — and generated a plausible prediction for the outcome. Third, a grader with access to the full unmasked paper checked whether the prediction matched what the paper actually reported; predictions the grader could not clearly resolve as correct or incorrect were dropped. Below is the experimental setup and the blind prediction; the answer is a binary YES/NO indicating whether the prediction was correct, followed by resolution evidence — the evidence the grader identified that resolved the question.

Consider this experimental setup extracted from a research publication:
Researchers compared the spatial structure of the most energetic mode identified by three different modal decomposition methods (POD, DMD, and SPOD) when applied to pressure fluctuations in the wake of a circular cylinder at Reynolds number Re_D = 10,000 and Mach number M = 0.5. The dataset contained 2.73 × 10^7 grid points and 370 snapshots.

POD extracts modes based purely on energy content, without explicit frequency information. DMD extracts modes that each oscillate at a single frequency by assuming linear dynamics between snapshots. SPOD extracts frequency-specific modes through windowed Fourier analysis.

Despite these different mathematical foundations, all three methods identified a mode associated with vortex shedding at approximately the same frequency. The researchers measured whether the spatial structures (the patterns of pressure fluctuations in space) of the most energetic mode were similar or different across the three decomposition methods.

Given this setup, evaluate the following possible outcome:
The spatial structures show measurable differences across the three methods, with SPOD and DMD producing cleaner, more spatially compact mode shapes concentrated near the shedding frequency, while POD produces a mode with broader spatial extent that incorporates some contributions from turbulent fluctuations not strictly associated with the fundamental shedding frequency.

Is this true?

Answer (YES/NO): NO